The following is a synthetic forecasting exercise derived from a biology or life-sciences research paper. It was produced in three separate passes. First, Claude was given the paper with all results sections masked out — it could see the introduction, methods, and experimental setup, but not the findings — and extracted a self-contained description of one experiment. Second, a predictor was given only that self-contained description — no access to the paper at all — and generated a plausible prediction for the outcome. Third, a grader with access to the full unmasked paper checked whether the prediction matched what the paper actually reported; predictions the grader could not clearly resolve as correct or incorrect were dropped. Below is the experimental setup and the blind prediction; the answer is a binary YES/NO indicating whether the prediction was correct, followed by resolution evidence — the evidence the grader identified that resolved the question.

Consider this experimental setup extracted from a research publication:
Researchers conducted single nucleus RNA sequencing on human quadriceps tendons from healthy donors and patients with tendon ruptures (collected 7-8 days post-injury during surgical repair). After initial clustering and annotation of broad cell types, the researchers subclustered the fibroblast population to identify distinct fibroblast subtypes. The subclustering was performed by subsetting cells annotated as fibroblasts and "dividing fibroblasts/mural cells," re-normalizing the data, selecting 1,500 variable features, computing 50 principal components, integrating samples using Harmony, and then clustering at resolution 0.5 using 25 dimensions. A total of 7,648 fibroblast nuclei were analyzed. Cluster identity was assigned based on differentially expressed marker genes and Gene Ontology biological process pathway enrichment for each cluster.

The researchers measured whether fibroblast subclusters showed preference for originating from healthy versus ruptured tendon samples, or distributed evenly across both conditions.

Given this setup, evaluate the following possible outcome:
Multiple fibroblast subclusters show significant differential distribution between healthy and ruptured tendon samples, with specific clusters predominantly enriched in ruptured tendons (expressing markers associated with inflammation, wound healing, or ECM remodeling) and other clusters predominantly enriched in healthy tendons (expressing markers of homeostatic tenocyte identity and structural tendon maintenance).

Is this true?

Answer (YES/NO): YES